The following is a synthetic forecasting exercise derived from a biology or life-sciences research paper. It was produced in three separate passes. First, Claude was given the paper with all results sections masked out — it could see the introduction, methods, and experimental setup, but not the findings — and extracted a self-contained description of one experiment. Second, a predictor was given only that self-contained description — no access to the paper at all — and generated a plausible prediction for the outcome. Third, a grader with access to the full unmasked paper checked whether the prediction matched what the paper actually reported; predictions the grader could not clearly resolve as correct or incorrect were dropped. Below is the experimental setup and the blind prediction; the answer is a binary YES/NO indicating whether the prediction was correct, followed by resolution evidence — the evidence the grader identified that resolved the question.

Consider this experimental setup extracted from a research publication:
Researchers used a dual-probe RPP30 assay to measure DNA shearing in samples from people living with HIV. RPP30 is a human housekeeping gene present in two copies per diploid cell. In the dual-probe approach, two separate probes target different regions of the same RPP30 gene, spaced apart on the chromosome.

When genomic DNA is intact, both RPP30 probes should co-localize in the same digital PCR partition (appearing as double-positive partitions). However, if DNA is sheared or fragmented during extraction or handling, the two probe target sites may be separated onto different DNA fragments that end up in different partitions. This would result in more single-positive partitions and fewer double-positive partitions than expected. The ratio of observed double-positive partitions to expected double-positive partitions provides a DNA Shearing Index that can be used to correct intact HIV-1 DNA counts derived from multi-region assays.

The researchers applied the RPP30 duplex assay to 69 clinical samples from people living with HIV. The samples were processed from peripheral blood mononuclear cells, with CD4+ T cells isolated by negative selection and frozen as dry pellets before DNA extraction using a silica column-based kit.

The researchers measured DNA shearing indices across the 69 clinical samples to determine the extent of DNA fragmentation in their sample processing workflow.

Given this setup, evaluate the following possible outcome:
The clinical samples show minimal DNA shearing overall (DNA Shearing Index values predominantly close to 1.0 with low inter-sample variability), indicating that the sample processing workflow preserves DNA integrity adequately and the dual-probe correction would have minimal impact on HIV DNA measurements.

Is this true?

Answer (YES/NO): NO